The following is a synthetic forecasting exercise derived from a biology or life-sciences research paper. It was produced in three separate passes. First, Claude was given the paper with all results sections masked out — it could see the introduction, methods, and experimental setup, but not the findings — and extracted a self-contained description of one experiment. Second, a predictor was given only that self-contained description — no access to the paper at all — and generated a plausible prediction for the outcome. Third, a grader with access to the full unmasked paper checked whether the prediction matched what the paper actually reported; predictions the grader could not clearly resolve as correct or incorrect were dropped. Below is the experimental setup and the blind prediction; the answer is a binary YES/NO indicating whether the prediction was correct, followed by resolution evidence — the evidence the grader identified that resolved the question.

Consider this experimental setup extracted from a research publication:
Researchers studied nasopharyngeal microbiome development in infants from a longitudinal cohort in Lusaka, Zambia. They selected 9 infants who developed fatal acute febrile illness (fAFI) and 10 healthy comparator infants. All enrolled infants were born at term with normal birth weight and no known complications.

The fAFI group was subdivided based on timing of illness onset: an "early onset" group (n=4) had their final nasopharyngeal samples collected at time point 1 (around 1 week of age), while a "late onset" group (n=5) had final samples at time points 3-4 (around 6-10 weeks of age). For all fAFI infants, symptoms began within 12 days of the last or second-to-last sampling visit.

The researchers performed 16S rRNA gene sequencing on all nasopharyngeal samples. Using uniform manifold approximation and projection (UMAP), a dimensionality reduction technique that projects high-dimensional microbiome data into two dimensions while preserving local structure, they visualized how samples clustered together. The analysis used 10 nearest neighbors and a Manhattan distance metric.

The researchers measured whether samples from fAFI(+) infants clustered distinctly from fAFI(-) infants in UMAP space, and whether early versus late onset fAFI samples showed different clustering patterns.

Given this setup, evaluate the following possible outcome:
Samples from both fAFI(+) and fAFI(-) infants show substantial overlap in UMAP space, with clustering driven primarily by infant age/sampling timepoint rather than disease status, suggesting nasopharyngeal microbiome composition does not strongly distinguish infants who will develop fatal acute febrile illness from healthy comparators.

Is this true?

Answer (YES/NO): NO